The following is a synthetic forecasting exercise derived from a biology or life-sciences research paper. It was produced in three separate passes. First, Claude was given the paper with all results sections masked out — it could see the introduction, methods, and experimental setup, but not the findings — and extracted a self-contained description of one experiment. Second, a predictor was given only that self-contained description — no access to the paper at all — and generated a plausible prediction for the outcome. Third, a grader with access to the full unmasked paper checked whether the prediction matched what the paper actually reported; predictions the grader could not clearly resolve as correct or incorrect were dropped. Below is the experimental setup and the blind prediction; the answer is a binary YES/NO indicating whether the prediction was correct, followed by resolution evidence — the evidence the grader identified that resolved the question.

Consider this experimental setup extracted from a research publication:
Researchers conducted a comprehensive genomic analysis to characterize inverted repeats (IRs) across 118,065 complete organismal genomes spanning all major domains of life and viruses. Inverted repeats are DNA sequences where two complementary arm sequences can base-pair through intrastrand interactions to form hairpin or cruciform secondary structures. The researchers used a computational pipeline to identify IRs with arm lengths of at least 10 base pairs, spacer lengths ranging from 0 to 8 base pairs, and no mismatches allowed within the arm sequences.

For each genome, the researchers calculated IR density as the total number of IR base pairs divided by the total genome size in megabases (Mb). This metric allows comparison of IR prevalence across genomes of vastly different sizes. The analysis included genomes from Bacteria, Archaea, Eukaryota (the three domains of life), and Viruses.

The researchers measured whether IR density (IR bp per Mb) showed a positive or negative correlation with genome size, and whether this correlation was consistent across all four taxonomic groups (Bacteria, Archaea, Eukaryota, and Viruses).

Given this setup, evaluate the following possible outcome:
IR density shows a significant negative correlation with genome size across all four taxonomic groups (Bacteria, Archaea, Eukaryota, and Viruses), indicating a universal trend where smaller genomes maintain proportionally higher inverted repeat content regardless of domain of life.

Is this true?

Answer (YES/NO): NO